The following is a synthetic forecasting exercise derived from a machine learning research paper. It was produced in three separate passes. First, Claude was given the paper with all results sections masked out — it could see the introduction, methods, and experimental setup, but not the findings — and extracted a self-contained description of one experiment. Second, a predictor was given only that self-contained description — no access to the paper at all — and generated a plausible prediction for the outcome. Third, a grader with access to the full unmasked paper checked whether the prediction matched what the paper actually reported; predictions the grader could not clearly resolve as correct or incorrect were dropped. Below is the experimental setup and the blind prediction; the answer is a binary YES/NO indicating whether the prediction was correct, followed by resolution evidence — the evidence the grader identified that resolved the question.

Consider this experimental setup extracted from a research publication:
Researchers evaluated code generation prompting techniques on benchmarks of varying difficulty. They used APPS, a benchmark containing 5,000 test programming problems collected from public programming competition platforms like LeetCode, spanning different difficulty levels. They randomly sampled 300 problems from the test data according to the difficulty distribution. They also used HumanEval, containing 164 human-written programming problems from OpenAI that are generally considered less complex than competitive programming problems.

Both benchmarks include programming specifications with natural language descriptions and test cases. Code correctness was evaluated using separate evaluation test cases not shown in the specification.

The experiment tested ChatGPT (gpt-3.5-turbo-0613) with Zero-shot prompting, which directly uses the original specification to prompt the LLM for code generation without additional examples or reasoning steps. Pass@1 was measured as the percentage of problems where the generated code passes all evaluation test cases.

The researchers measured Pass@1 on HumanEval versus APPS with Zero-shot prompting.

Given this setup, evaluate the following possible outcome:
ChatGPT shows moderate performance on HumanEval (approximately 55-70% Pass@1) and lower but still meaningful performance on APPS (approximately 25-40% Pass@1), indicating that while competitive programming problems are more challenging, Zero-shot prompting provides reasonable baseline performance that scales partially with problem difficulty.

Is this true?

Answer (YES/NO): NO